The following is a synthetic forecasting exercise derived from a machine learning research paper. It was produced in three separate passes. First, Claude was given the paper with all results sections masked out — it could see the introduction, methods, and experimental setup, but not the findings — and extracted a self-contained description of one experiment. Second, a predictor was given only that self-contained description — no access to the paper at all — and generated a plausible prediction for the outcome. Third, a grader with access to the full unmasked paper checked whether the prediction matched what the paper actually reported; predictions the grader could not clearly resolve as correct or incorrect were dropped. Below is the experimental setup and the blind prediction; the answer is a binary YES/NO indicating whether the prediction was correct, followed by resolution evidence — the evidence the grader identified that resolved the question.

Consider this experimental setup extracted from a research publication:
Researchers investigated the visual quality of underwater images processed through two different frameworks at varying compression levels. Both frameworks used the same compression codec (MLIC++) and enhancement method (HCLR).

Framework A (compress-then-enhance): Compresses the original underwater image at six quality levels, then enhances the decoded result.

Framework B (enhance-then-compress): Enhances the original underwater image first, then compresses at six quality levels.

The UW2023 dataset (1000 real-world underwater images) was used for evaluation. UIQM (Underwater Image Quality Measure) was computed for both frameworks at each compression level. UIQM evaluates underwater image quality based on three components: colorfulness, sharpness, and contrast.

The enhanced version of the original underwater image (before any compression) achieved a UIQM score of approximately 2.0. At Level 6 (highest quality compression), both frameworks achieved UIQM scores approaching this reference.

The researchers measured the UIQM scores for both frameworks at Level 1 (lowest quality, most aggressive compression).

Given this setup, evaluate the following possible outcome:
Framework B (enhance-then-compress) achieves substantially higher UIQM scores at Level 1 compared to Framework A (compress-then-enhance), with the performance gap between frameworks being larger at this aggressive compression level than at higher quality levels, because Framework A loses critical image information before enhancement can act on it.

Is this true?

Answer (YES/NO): YES